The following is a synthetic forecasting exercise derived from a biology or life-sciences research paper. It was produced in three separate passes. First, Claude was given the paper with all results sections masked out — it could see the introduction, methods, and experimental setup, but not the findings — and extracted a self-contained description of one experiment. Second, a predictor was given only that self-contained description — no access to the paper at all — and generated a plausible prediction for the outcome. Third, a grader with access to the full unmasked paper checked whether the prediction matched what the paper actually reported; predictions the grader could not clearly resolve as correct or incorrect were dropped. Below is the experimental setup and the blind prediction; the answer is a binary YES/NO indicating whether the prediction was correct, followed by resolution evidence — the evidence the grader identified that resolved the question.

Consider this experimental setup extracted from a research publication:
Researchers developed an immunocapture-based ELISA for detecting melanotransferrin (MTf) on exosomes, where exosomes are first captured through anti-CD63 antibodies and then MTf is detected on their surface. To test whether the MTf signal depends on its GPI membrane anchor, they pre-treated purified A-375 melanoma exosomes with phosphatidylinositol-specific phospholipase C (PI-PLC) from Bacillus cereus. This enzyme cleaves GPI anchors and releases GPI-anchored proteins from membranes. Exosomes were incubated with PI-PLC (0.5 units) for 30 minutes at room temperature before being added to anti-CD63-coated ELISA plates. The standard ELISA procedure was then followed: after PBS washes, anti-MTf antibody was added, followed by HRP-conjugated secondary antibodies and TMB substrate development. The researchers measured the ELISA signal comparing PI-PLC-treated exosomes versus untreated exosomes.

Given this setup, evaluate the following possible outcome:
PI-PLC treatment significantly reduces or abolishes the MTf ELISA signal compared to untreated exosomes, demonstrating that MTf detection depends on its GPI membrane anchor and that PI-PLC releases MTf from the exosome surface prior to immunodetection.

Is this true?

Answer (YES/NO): YES